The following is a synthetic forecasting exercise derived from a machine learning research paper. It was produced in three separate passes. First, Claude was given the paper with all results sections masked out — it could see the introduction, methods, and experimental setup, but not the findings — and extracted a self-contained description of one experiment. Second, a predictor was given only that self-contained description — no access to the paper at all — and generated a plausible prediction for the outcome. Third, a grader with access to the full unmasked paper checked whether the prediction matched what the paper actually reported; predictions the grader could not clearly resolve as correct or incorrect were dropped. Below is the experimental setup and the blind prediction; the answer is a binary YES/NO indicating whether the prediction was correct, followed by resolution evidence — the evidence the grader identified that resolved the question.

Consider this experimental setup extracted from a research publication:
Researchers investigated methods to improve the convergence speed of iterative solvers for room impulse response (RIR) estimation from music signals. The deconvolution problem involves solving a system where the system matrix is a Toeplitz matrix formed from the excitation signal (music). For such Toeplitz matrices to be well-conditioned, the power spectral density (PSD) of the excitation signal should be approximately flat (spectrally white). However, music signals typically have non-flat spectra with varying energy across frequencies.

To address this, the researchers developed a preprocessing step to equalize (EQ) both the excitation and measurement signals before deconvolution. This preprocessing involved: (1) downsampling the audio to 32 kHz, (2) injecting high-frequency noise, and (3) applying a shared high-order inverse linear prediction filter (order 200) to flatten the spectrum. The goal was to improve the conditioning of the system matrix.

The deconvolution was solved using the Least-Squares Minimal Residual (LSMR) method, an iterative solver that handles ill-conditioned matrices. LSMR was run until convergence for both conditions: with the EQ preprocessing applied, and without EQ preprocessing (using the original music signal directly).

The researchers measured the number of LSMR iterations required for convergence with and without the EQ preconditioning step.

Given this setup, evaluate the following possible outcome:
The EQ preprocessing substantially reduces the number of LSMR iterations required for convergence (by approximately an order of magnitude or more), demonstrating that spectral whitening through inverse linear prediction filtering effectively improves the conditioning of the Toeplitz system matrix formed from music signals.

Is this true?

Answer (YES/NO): YES